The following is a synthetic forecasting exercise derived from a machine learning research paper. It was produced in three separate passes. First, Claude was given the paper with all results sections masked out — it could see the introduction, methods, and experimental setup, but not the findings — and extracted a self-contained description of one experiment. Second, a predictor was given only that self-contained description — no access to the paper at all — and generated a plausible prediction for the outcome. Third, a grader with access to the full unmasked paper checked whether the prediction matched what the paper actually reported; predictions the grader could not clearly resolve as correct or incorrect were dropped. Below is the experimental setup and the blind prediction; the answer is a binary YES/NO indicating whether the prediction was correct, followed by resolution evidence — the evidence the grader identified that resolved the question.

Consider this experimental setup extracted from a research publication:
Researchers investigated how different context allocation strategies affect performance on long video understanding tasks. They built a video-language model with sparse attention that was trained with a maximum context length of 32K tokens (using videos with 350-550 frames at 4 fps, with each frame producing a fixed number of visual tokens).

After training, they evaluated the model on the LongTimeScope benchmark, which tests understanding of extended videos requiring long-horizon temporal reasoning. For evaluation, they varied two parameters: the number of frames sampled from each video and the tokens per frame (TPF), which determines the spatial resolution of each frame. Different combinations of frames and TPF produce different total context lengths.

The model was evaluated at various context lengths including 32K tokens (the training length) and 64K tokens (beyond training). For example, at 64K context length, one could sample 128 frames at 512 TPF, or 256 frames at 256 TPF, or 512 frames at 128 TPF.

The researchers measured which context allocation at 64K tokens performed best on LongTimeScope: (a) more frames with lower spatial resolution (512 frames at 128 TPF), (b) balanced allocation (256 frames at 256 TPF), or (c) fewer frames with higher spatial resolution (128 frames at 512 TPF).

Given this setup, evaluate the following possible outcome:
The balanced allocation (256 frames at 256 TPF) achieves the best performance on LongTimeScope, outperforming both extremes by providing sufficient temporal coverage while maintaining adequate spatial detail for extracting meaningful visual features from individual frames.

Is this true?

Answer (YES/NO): NO